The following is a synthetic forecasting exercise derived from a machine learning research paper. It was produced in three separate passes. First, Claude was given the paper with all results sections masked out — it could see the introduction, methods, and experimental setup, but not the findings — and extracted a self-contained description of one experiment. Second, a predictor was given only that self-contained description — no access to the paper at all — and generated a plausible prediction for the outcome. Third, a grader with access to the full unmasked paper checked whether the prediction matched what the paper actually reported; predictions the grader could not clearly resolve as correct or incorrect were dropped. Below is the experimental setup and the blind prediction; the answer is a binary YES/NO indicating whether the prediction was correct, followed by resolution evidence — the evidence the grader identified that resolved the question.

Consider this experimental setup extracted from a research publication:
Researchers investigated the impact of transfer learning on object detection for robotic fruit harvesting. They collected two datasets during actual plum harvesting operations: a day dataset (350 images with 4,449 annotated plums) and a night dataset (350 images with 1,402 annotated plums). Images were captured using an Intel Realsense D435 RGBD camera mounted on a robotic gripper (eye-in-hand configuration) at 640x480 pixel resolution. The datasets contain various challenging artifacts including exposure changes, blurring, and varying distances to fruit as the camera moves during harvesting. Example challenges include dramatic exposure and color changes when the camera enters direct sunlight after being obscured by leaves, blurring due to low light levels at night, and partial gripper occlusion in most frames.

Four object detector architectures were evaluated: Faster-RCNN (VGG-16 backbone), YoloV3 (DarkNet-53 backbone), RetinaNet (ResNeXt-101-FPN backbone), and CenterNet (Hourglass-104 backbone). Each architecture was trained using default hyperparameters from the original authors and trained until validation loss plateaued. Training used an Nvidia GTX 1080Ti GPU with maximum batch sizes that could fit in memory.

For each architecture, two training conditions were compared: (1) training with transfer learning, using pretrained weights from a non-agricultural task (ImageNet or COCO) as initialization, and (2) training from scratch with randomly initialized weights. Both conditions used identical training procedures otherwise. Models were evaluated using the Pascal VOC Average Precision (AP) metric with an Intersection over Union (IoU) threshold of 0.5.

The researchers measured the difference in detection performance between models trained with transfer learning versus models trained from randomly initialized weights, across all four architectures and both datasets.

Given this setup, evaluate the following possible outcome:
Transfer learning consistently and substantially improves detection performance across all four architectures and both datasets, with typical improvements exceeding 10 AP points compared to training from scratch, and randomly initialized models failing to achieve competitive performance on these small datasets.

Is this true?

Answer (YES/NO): NO